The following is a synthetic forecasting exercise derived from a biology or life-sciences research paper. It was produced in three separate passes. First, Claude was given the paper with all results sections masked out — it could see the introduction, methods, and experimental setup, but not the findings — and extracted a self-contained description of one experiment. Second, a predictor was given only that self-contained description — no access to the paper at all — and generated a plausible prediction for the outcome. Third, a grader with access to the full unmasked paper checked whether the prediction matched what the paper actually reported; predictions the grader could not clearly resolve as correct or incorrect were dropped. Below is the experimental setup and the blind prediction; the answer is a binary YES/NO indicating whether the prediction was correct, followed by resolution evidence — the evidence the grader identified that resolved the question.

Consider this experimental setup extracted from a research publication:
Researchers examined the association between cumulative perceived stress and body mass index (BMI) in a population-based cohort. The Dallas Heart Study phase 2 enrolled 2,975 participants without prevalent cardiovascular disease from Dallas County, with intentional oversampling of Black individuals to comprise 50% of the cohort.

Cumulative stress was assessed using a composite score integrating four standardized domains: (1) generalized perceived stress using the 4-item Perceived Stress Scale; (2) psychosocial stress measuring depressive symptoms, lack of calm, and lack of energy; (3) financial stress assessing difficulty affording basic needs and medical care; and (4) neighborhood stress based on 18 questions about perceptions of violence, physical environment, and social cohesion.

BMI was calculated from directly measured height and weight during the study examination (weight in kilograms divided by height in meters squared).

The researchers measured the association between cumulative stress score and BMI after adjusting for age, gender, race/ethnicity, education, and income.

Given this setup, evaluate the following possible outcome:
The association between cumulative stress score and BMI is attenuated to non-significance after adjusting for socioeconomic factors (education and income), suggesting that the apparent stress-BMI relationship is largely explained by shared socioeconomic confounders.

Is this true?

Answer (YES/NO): NO